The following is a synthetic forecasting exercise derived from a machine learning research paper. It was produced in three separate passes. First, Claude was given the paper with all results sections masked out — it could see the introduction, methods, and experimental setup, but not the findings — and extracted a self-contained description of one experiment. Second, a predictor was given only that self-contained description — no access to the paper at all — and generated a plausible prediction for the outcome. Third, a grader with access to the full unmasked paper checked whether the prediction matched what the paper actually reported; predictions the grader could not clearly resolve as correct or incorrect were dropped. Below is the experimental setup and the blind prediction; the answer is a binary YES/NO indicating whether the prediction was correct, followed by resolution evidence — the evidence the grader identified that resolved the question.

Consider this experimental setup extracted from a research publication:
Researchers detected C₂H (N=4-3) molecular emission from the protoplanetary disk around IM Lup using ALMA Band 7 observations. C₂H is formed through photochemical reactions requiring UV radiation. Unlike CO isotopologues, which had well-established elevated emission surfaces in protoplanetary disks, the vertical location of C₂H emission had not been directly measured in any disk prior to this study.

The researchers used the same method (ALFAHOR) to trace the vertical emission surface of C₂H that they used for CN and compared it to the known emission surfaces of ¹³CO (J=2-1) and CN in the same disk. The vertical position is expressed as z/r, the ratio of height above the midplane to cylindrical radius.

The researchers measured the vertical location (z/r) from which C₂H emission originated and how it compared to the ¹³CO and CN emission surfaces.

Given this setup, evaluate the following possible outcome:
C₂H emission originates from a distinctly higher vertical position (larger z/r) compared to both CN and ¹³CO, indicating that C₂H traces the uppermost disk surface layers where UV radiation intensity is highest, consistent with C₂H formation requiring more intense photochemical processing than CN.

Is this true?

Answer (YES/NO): NO